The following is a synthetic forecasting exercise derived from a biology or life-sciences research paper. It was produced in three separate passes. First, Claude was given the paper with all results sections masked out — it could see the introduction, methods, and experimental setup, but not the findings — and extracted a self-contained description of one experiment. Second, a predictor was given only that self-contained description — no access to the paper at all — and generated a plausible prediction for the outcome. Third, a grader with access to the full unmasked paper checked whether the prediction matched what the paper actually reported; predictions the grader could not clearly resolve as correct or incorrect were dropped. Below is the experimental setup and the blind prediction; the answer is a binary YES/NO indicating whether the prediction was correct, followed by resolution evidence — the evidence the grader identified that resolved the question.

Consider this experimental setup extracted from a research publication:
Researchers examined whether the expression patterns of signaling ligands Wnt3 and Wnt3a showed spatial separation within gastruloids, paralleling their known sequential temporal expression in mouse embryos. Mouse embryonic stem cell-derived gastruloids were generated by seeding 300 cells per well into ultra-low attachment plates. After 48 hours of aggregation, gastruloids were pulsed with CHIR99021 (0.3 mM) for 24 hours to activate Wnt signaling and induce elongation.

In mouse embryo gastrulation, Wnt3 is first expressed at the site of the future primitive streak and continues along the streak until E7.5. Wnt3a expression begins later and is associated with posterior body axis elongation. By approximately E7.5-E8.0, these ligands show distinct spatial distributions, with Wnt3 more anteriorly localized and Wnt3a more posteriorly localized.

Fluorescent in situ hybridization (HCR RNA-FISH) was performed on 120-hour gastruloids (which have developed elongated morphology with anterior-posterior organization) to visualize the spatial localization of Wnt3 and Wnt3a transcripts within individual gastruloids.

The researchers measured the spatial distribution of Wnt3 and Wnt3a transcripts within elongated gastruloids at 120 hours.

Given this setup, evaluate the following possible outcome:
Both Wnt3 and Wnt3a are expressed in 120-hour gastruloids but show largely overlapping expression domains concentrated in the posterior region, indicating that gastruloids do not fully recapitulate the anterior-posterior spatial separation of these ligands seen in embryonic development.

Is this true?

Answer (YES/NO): NO